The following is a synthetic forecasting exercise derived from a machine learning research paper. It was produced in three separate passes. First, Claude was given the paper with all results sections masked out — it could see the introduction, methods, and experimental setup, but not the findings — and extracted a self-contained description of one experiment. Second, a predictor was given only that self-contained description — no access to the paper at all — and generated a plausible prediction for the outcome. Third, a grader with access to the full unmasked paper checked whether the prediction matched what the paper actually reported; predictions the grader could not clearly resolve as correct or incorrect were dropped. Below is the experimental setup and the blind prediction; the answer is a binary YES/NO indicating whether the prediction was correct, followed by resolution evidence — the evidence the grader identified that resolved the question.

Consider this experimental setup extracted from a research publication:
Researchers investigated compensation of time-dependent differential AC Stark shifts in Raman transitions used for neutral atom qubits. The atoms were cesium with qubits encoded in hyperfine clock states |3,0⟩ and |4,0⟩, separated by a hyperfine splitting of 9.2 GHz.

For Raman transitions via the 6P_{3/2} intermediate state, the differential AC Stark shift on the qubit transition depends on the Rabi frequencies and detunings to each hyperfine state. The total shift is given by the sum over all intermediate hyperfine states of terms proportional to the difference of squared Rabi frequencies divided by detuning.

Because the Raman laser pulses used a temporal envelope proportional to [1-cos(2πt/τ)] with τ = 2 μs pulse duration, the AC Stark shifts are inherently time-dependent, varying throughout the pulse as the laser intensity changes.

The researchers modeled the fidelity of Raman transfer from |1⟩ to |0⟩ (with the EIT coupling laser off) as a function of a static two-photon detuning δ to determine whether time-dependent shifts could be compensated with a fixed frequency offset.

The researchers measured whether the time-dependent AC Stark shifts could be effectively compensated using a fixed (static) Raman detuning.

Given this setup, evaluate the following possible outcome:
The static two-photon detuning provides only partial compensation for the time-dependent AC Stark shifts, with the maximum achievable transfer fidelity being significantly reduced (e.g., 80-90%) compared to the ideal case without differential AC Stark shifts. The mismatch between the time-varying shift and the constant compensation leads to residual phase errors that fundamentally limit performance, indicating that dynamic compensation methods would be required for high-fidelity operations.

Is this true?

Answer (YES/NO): NO